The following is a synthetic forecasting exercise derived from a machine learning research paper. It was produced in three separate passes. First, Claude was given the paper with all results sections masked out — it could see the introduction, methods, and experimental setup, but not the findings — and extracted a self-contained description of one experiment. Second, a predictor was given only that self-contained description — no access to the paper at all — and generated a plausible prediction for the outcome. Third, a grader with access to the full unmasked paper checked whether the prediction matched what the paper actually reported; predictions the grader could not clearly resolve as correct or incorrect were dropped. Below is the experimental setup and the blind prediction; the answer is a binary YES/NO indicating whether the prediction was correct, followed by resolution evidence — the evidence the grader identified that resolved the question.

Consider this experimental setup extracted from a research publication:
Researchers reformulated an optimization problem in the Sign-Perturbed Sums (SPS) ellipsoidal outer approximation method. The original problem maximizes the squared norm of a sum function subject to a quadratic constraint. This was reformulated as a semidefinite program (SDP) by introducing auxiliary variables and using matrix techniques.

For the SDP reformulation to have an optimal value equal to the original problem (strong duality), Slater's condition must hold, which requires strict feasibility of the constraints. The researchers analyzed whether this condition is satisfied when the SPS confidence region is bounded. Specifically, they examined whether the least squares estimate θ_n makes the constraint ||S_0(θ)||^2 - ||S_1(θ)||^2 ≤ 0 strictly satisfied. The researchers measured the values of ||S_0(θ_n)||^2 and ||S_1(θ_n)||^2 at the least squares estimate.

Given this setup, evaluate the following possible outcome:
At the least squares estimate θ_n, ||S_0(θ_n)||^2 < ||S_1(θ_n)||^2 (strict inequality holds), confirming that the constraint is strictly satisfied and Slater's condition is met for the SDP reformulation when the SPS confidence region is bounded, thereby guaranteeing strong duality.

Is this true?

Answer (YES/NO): YES